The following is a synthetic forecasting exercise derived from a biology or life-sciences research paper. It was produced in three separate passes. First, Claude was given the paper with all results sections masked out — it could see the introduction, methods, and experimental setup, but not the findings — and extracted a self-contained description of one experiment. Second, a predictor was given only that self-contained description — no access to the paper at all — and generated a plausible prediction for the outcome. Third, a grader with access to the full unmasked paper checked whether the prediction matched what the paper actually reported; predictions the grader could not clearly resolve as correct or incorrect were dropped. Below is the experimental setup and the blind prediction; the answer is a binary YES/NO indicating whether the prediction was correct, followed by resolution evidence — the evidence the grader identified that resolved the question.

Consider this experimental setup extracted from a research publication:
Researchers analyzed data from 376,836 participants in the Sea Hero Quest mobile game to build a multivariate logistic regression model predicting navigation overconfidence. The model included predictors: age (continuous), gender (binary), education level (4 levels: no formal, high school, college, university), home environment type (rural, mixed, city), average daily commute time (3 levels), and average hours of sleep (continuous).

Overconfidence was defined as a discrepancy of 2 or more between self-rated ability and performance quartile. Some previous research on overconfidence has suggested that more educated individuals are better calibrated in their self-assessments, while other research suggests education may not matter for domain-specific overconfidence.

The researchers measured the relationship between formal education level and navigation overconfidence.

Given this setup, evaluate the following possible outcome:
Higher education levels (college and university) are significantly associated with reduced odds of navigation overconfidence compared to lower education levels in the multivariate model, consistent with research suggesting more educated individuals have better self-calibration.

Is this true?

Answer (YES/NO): YES